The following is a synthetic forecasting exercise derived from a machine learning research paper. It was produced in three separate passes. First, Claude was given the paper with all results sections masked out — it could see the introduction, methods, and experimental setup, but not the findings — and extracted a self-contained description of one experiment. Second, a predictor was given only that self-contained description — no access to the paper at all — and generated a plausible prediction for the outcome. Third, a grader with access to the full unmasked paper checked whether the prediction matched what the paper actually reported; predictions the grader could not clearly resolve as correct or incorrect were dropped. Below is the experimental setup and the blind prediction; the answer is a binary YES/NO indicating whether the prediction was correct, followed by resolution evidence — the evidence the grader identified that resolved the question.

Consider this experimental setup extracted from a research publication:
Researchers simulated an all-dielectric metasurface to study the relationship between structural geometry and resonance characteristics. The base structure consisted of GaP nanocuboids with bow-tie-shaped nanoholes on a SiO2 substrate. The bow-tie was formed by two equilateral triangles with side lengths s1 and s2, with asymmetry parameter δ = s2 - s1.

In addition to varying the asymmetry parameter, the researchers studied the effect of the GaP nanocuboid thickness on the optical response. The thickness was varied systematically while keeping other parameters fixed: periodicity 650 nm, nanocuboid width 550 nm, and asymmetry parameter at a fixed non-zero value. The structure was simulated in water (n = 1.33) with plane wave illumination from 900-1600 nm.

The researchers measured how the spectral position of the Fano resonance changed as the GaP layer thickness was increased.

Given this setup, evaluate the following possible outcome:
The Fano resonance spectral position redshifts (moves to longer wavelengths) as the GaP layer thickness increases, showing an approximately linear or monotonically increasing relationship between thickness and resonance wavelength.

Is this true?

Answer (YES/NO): YES